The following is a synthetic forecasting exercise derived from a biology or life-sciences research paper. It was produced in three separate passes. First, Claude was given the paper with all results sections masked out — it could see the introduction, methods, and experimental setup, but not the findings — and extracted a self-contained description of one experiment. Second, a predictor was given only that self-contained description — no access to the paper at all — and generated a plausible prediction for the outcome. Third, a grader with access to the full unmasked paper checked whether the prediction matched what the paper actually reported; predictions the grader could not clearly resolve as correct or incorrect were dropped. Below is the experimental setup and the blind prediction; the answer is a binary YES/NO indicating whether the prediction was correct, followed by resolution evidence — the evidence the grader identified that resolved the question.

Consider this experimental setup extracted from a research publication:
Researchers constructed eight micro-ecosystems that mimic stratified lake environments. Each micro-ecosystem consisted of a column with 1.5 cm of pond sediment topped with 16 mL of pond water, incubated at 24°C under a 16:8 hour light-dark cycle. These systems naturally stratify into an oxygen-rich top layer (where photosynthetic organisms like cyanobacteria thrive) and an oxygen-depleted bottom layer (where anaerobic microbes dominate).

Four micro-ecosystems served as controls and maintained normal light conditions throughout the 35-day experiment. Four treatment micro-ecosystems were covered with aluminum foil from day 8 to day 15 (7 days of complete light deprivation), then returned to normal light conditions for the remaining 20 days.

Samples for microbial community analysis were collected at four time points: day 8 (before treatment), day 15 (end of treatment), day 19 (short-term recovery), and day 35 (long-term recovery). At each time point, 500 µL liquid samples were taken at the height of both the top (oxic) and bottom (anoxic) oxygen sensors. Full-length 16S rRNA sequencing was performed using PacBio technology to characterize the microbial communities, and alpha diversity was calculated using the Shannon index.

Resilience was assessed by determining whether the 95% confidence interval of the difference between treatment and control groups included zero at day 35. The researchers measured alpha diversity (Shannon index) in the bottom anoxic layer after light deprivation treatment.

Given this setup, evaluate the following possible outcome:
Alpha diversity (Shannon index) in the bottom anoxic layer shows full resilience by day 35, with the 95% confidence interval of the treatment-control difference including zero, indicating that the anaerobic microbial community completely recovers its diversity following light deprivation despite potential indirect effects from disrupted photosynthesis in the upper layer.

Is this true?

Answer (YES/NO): YES